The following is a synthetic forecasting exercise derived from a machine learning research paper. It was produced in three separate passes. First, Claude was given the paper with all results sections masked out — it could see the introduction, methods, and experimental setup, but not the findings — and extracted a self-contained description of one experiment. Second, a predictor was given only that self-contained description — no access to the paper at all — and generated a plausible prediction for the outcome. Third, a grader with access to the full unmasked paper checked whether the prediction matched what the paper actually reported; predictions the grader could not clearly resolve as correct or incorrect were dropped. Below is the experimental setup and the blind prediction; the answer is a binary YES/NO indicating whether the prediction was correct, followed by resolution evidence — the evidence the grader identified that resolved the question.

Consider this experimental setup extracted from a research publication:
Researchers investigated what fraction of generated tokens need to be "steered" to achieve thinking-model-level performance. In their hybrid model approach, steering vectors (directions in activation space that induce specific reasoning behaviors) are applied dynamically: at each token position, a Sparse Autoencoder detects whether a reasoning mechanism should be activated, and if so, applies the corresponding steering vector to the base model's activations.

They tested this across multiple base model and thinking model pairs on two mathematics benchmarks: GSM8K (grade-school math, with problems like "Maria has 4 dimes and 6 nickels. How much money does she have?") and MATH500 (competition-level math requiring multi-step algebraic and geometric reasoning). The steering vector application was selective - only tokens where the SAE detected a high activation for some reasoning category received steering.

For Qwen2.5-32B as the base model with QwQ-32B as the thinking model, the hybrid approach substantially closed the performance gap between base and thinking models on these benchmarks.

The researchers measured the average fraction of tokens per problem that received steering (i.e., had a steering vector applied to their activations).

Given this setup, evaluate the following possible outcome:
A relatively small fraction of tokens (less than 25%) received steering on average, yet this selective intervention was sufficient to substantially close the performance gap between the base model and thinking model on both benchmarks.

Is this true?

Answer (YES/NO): YES